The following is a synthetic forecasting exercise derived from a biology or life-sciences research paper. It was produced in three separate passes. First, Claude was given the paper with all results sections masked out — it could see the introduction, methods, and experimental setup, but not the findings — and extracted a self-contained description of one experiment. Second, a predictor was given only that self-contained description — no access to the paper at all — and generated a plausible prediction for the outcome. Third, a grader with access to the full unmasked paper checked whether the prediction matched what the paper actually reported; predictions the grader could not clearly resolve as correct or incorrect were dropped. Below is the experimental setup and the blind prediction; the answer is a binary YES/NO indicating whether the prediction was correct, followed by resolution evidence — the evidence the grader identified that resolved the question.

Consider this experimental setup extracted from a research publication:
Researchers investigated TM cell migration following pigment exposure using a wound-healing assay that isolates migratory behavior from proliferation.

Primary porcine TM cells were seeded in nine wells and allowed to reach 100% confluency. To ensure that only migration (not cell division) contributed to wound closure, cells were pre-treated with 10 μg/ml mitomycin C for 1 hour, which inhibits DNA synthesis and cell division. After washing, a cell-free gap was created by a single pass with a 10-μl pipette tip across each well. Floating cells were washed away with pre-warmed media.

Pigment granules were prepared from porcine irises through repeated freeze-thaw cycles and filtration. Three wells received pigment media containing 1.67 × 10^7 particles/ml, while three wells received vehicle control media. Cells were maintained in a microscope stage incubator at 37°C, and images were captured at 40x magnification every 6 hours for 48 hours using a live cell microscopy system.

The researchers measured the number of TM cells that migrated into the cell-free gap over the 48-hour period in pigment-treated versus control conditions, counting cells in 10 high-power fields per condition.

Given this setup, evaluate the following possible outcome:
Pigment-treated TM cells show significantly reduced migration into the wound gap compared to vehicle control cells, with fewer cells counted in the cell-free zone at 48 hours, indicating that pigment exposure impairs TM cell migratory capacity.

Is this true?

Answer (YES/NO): YES